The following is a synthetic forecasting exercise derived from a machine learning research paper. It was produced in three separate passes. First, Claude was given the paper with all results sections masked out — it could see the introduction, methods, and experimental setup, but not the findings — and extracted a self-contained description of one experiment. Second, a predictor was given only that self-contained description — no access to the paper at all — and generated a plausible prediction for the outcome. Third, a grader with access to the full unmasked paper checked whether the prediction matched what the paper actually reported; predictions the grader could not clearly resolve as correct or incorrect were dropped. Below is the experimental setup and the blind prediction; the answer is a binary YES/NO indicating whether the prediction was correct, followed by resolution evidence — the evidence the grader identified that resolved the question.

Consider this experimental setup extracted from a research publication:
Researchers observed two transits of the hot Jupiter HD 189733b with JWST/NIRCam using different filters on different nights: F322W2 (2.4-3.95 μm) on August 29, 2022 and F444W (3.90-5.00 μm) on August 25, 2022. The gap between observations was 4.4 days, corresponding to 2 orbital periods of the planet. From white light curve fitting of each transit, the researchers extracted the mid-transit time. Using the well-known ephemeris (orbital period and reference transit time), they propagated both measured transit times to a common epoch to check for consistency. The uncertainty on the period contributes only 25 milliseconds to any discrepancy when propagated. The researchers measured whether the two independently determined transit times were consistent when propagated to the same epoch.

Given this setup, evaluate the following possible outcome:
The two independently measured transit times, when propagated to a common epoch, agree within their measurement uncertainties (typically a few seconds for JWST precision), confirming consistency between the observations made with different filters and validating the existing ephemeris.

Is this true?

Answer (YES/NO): NO